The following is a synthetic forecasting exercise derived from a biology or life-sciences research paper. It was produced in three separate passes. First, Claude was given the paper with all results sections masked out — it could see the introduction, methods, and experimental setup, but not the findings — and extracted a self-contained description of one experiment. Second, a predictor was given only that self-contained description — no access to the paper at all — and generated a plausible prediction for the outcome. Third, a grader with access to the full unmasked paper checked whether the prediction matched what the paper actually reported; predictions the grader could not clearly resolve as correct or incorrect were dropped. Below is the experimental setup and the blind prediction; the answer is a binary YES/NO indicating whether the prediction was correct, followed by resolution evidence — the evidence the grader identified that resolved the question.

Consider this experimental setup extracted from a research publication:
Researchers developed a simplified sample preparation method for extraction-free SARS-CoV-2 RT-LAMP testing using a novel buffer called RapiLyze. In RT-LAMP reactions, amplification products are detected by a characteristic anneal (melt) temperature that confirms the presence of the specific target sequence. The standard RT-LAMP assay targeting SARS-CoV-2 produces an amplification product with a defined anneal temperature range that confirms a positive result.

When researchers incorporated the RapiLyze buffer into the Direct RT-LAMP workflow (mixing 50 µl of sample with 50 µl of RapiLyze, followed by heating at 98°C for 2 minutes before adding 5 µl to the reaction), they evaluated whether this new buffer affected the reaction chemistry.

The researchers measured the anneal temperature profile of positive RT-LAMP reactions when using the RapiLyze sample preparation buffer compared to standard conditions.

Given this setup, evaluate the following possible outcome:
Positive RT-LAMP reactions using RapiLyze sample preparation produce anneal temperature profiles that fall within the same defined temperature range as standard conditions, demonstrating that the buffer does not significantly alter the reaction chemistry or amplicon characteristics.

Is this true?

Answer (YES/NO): NO